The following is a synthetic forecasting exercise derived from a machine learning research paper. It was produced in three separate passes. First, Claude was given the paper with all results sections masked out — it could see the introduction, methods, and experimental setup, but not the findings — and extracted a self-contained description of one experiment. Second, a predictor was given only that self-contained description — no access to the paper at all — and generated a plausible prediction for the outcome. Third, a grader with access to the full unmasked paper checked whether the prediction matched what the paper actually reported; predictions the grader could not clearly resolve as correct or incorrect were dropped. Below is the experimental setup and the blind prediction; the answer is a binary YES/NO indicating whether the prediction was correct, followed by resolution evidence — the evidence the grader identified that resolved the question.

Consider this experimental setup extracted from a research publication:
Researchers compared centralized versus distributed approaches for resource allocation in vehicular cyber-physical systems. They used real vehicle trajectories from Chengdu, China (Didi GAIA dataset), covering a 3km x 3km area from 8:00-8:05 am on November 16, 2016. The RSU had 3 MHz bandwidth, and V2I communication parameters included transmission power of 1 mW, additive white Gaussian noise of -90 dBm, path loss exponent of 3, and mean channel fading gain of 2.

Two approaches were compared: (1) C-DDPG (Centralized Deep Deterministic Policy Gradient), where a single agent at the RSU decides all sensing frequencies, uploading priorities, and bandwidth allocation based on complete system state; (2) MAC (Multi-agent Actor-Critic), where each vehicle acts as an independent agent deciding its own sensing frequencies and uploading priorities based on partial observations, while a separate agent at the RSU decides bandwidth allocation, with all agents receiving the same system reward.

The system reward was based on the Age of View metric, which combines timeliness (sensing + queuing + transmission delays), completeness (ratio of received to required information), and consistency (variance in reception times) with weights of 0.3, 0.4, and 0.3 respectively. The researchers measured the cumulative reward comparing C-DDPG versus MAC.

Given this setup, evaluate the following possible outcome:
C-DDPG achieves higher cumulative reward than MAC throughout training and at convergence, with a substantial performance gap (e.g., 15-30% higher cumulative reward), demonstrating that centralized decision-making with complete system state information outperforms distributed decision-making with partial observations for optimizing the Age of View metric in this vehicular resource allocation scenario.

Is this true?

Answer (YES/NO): NO